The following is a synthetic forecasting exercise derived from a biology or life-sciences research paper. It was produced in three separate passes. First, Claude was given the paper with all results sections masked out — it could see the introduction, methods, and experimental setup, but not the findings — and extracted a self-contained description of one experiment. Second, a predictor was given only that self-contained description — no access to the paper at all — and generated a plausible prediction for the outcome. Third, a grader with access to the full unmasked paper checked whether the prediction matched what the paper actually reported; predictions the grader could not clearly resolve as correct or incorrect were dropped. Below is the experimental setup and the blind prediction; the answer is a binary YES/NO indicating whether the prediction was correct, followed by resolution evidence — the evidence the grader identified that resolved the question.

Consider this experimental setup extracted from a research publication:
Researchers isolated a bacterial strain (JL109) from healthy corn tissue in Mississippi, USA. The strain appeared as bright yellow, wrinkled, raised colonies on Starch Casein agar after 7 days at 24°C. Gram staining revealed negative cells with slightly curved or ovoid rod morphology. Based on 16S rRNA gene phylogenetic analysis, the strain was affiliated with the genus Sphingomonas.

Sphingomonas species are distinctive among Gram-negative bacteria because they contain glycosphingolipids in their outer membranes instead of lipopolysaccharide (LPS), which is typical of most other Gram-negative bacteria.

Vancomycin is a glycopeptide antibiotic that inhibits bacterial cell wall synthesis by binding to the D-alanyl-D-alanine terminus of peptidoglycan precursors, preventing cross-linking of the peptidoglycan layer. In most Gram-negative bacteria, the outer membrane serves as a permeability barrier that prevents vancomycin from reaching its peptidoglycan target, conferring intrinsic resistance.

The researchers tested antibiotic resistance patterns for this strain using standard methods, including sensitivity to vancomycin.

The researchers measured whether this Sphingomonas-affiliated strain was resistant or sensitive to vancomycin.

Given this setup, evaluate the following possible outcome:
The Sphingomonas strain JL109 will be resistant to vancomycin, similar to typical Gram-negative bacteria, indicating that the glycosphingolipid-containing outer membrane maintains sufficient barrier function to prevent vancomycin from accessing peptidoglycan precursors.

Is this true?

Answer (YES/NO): NO